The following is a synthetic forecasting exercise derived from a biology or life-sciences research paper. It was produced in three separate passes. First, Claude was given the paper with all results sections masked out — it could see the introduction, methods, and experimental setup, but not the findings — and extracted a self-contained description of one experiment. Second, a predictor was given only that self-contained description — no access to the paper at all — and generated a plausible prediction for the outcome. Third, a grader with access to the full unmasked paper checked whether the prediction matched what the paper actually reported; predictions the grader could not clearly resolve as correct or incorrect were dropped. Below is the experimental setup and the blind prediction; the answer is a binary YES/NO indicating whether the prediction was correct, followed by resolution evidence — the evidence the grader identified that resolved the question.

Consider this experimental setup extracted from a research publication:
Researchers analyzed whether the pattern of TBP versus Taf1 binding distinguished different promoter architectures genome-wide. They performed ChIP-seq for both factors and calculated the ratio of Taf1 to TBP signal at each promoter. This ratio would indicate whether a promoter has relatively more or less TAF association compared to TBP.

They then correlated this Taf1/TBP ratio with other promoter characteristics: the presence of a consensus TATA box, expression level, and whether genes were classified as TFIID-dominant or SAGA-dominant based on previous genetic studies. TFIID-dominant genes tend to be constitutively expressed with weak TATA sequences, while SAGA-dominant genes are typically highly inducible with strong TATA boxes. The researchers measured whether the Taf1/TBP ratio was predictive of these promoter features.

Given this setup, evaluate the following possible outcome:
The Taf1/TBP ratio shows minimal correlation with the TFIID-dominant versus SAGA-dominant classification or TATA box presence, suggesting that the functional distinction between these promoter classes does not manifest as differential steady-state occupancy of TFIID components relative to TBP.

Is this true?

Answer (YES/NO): NO